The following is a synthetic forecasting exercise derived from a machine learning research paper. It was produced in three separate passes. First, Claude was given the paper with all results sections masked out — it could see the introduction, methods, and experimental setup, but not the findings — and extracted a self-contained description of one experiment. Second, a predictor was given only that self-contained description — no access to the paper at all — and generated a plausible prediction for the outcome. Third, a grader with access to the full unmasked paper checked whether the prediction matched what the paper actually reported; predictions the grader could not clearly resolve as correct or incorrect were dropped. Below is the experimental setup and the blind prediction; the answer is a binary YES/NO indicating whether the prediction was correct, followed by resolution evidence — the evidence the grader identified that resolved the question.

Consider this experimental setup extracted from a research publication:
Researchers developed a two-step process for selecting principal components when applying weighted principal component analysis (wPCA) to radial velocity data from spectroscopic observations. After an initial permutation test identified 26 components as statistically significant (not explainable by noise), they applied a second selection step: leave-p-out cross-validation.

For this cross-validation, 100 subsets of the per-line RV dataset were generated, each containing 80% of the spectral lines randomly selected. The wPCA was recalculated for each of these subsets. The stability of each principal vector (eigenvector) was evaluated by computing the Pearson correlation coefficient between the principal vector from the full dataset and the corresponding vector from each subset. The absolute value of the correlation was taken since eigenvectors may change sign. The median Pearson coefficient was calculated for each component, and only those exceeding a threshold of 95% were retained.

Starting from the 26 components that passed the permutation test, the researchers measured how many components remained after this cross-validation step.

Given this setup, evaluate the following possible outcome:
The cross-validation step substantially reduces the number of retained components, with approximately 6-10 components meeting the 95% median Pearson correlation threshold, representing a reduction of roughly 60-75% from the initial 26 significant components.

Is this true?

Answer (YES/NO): NO